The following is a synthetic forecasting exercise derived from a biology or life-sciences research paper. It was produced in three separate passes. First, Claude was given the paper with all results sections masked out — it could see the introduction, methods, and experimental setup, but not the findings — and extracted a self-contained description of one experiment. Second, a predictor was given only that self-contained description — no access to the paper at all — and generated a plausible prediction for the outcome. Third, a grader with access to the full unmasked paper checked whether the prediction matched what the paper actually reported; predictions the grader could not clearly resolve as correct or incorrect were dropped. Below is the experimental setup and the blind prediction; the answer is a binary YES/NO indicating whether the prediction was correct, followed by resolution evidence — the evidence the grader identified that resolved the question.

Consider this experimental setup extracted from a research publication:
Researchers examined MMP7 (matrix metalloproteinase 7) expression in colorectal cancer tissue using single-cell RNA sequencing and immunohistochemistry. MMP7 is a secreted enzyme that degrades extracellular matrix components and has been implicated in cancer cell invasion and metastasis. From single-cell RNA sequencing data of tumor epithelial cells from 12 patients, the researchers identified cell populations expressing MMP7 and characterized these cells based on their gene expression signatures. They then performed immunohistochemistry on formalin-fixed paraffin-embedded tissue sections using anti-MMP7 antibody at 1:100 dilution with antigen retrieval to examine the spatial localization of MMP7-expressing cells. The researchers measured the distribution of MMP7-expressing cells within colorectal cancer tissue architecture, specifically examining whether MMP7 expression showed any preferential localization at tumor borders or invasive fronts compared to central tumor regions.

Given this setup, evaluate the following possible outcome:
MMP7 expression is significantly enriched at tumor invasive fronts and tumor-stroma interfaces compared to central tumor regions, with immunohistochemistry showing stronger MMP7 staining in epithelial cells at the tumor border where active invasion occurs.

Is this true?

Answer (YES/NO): YES